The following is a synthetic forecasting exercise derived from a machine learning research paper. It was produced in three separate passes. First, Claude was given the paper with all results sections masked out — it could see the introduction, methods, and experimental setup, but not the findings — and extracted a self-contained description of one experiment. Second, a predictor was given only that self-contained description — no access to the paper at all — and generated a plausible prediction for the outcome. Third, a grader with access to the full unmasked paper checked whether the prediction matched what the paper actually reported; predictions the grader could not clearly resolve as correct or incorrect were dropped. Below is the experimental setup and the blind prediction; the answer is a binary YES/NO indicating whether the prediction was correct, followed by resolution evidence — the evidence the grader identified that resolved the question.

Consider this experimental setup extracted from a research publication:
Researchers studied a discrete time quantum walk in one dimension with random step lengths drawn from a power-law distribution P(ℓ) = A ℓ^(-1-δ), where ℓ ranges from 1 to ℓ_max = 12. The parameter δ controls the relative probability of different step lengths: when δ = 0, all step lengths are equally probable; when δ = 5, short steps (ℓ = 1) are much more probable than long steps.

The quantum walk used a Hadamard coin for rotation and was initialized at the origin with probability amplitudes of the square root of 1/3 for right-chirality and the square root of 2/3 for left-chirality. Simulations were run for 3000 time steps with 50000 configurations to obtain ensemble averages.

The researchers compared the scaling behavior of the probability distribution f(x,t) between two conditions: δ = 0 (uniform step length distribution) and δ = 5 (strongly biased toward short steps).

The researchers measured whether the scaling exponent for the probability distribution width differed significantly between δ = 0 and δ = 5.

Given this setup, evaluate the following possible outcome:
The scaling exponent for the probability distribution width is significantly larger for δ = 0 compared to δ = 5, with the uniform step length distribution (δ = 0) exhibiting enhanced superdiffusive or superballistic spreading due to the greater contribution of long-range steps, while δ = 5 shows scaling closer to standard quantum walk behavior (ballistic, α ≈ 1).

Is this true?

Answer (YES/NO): NO